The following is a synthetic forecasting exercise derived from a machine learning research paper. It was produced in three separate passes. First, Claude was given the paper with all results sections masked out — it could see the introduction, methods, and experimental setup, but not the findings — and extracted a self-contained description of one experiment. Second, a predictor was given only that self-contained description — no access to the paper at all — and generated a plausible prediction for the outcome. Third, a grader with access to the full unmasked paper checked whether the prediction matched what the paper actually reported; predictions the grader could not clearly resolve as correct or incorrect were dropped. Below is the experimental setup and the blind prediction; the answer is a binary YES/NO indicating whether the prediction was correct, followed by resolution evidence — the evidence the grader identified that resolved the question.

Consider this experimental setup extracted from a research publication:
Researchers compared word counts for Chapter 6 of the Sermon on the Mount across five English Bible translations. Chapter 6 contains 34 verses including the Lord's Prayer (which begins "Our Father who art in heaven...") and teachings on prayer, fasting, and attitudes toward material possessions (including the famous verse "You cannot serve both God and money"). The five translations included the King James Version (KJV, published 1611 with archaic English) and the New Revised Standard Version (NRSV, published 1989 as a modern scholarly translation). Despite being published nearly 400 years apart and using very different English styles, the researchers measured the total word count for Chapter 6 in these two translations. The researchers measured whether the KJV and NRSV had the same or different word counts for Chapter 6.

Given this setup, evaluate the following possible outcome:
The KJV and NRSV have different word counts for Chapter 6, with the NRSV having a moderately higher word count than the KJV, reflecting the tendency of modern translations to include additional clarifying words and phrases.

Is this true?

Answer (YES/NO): NO